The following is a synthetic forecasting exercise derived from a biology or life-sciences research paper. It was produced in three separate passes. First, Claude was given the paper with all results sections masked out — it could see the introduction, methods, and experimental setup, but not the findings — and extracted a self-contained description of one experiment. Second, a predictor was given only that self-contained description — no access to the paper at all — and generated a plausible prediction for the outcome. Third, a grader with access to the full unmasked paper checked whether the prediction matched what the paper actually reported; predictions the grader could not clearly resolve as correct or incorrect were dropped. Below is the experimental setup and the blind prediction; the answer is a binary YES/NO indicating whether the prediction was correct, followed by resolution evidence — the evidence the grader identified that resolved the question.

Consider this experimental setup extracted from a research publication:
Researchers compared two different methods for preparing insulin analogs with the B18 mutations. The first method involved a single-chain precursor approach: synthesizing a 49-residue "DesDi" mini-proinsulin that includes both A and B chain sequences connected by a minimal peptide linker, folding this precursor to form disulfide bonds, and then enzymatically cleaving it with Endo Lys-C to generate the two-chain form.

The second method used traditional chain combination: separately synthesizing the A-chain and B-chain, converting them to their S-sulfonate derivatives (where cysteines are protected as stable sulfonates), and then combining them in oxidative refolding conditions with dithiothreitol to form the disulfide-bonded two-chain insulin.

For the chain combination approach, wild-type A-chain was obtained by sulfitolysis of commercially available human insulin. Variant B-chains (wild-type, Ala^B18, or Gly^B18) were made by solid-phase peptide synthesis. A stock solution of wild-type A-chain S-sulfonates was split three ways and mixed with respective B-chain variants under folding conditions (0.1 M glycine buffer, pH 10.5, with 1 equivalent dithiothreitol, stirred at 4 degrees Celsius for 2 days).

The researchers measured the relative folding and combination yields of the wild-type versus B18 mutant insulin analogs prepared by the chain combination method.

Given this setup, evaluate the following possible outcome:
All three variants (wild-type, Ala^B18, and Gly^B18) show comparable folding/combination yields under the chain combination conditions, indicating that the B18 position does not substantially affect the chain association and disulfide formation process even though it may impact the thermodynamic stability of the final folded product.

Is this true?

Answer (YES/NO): NO